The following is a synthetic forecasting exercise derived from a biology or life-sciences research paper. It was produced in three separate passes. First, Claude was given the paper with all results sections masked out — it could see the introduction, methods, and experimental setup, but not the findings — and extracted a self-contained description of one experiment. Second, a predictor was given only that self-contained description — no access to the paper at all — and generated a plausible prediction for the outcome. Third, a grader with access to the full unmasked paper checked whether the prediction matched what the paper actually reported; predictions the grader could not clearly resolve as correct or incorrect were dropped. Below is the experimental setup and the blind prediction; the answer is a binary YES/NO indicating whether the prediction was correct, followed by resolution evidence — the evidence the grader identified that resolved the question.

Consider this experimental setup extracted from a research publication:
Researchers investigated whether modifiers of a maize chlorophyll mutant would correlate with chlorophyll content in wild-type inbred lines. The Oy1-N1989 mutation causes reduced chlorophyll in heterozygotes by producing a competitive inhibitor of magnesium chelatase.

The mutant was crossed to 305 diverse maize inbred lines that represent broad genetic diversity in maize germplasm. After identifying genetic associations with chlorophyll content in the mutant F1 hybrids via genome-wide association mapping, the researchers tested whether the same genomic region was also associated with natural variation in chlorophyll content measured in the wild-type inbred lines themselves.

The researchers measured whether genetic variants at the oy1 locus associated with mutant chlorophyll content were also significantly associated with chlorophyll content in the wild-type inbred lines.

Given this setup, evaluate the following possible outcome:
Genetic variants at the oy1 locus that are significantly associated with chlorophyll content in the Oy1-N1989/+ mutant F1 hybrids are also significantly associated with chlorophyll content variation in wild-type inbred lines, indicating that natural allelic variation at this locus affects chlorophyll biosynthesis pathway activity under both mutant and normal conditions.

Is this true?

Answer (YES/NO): NO